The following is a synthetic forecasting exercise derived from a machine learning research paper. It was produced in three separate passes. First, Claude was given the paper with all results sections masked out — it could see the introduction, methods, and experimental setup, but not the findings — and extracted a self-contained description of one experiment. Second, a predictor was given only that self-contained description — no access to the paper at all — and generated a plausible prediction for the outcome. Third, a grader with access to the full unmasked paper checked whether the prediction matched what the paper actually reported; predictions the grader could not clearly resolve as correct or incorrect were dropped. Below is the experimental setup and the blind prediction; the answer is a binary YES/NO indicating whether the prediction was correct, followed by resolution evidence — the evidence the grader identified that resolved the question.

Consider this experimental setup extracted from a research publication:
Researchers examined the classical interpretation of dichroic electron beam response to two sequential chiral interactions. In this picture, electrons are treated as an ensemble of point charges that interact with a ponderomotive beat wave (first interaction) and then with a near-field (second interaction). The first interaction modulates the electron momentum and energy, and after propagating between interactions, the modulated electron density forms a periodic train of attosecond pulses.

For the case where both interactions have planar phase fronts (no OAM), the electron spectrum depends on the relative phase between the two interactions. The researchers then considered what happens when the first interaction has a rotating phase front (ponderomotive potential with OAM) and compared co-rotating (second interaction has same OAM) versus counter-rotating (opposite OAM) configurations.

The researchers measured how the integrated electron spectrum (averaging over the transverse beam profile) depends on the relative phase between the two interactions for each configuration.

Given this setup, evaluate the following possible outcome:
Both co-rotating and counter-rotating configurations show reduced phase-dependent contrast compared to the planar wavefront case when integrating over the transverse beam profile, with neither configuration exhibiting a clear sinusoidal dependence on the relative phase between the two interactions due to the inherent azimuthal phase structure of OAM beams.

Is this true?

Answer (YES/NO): NO